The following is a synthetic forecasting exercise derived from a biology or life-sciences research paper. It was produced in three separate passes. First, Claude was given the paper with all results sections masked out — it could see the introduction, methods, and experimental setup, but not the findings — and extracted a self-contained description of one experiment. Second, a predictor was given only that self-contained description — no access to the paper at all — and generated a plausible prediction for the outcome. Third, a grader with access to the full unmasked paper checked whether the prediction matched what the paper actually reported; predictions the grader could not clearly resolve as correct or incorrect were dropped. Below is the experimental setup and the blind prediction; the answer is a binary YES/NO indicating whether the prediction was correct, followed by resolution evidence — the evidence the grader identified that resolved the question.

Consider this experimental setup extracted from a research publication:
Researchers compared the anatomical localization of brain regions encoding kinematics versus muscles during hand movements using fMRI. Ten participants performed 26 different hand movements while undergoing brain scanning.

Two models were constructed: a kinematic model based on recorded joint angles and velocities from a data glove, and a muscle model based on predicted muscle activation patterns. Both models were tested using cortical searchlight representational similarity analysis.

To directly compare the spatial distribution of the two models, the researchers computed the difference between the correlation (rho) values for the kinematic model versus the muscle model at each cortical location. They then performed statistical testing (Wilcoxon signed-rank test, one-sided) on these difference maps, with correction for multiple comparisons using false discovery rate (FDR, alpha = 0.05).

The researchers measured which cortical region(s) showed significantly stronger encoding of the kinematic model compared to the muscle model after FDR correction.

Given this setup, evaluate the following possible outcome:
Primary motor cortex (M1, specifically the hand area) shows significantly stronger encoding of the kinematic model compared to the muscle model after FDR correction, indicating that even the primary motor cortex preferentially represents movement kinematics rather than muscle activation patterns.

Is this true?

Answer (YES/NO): YES